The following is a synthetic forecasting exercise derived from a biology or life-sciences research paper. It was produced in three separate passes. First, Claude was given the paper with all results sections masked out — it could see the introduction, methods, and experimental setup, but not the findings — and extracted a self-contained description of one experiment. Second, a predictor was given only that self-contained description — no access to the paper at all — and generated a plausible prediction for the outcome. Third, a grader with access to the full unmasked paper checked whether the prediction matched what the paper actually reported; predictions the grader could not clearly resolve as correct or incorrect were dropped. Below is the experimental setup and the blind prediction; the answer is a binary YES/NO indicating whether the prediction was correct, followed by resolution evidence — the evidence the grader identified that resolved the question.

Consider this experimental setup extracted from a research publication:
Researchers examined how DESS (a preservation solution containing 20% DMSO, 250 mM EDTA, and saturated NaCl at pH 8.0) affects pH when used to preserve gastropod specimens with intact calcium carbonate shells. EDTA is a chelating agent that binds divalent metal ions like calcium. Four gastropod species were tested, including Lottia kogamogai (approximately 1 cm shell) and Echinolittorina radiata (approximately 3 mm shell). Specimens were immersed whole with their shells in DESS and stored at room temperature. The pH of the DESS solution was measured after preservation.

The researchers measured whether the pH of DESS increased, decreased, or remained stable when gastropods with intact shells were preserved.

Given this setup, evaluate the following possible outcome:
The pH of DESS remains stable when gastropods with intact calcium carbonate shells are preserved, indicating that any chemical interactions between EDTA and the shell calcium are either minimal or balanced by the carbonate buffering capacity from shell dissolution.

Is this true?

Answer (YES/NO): NO